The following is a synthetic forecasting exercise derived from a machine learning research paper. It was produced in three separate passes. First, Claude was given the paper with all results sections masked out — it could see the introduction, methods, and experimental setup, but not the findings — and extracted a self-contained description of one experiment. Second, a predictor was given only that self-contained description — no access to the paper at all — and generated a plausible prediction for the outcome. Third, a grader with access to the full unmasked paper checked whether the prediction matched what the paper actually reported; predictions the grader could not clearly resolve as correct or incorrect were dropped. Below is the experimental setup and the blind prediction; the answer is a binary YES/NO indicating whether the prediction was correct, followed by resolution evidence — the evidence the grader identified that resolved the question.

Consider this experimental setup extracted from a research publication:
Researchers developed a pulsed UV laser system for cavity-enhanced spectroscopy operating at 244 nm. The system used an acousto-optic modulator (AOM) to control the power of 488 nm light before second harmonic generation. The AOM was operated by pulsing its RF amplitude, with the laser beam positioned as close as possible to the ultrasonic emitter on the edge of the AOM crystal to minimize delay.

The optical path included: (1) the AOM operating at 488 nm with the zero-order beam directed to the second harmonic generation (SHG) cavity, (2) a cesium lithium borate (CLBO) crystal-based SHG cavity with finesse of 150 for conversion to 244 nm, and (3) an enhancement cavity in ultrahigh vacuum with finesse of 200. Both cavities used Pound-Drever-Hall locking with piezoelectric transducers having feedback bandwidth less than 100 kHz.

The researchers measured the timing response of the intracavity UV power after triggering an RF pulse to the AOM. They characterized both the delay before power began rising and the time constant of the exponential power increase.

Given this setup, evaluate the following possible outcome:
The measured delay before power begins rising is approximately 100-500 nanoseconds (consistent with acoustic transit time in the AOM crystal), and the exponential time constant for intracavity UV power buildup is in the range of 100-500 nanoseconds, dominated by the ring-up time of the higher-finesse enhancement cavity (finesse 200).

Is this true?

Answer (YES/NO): YES